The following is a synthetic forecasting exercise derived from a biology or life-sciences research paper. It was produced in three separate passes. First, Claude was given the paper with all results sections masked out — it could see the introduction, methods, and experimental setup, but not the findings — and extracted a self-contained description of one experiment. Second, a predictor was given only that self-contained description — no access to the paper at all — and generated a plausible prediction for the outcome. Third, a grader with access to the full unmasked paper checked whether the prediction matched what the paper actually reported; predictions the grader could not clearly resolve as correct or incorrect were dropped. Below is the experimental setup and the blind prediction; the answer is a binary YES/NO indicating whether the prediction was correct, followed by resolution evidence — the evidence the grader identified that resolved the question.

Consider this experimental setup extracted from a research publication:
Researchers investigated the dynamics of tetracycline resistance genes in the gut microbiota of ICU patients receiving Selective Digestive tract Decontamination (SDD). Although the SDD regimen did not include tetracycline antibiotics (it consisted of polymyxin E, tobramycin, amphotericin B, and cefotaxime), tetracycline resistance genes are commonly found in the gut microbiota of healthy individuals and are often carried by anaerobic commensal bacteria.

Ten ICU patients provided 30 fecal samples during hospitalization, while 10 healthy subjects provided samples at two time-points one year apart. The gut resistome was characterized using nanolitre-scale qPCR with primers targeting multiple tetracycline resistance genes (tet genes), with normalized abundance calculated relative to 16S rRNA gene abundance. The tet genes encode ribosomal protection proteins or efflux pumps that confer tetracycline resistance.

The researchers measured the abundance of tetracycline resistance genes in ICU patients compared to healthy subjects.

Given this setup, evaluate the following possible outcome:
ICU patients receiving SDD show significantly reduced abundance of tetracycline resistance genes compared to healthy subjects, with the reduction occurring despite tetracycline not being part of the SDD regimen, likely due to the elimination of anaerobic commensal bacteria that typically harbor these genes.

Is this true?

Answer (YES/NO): NO